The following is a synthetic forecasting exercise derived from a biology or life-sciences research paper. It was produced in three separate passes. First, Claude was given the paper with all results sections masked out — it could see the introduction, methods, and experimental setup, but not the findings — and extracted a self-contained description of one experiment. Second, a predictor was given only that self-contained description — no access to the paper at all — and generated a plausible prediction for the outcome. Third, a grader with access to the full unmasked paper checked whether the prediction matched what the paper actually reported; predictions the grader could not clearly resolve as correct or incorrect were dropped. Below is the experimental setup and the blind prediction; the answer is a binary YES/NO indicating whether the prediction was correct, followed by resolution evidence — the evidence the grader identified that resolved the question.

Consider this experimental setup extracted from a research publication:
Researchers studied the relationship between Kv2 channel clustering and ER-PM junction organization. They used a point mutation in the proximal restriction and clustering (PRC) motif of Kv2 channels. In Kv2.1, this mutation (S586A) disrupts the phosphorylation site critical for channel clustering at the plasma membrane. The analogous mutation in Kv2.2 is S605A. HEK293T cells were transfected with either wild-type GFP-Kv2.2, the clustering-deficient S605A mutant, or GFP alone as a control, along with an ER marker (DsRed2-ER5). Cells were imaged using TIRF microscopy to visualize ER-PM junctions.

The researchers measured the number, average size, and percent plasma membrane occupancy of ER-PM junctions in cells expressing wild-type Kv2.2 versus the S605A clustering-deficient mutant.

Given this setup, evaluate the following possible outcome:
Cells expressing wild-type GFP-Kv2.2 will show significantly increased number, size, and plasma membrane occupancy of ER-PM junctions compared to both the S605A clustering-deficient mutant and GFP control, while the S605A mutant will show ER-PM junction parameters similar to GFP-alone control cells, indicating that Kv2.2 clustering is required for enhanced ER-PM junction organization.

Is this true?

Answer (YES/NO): YES